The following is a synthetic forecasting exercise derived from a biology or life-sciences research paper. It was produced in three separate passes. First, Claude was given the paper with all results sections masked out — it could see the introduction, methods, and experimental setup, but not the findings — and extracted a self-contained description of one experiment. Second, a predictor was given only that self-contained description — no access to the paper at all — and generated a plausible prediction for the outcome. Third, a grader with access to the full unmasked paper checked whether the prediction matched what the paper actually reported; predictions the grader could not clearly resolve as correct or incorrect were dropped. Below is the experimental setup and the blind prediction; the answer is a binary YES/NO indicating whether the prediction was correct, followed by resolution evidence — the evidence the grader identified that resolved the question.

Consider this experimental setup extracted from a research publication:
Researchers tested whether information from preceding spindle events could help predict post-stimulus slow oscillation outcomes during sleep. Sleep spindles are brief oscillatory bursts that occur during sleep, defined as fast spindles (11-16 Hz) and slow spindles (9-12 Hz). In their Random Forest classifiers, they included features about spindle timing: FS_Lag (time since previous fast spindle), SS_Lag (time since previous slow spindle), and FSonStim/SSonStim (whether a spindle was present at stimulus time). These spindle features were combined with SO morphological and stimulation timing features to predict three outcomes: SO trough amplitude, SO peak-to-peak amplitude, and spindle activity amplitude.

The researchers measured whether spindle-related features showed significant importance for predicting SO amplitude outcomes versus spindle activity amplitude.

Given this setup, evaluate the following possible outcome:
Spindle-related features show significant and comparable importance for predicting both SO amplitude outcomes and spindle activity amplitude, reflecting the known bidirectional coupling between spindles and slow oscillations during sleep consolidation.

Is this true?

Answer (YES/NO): NO